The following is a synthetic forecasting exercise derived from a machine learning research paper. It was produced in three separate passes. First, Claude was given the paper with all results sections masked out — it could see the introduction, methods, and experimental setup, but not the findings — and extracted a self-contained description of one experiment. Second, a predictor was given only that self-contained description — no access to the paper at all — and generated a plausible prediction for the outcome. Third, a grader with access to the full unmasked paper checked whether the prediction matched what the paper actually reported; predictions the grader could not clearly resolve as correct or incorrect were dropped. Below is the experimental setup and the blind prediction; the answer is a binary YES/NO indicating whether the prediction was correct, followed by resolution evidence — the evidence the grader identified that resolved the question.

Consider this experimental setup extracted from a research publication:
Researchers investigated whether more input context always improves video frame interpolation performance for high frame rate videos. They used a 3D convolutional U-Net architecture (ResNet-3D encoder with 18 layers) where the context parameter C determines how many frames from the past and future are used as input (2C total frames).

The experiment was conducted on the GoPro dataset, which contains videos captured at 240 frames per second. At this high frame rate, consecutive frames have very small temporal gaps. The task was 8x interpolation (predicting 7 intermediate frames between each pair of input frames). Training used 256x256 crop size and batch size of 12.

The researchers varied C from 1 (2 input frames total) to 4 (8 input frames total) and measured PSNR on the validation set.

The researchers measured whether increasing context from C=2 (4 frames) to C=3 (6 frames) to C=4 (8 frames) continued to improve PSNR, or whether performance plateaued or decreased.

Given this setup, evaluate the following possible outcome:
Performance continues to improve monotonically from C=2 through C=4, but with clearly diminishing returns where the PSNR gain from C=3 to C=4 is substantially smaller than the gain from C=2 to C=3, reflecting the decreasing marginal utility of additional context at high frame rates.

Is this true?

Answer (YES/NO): NO